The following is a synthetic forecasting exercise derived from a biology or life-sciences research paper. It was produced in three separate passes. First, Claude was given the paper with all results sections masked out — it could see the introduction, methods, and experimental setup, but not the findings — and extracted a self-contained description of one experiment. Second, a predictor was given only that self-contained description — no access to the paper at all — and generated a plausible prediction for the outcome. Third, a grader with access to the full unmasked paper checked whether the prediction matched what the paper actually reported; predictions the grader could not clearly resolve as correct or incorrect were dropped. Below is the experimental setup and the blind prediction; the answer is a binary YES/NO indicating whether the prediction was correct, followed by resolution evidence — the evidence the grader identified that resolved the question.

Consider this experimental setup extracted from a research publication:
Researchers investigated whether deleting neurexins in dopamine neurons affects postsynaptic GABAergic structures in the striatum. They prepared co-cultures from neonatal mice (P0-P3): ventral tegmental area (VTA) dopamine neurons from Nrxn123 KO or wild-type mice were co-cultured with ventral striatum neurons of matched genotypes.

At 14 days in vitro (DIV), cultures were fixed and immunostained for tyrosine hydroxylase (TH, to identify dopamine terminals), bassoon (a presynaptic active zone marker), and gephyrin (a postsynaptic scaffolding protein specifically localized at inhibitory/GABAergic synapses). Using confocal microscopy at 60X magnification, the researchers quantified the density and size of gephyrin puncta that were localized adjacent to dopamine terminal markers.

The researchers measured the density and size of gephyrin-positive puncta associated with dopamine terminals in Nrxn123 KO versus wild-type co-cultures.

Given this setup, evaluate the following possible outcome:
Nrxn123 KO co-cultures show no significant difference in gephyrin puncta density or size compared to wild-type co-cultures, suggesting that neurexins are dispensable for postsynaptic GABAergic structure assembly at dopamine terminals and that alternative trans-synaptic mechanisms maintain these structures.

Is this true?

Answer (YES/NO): YES